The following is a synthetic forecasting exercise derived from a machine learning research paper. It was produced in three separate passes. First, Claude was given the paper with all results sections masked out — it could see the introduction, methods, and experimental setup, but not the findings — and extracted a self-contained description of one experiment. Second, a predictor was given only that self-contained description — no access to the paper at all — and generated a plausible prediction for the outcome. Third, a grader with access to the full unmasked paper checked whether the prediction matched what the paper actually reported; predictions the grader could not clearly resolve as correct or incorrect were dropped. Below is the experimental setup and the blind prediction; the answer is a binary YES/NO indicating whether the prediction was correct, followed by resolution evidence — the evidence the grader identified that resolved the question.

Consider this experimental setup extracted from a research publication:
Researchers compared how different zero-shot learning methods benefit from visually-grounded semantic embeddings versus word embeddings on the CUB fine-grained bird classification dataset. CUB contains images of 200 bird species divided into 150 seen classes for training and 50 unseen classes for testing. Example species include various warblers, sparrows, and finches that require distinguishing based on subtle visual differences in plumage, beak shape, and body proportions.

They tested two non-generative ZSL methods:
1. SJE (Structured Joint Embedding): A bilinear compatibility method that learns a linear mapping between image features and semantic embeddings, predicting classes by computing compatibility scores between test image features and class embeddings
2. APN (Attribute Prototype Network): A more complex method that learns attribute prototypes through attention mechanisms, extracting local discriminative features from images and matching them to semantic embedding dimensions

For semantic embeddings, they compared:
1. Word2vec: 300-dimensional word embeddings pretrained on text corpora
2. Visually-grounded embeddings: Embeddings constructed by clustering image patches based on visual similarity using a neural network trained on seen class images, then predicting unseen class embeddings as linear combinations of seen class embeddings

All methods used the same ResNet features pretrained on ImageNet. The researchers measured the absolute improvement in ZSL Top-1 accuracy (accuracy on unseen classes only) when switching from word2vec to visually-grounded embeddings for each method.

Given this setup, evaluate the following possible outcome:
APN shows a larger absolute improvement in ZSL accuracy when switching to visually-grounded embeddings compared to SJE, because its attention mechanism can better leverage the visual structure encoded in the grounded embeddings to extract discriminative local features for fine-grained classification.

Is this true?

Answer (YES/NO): NO